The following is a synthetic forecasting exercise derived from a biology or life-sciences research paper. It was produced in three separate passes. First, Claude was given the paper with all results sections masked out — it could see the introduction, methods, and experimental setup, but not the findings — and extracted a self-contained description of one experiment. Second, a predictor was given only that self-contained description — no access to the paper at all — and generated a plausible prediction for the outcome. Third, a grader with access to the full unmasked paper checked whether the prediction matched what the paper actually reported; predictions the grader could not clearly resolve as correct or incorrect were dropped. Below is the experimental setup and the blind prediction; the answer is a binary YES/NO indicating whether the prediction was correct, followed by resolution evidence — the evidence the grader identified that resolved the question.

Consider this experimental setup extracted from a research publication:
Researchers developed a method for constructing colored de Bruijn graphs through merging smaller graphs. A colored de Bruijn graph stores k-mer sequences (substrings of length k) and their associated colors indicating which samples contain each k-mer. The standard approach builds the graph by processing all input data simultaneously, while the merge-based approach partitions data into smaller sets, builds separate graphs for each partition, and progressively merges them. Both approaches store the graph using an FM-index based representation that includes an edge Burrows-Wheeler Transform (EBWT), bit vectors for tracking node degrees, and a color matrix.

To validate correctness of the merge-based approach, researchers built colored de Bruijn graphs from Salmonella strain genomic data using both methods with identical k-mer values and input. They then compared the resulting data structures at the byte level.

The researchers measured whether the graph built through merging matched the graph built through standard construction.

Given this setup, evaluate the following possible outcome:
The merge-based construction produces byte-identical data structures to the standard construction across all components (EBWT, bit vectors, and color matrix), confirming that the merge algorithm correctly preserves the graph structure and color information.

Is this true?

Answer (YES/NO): YES